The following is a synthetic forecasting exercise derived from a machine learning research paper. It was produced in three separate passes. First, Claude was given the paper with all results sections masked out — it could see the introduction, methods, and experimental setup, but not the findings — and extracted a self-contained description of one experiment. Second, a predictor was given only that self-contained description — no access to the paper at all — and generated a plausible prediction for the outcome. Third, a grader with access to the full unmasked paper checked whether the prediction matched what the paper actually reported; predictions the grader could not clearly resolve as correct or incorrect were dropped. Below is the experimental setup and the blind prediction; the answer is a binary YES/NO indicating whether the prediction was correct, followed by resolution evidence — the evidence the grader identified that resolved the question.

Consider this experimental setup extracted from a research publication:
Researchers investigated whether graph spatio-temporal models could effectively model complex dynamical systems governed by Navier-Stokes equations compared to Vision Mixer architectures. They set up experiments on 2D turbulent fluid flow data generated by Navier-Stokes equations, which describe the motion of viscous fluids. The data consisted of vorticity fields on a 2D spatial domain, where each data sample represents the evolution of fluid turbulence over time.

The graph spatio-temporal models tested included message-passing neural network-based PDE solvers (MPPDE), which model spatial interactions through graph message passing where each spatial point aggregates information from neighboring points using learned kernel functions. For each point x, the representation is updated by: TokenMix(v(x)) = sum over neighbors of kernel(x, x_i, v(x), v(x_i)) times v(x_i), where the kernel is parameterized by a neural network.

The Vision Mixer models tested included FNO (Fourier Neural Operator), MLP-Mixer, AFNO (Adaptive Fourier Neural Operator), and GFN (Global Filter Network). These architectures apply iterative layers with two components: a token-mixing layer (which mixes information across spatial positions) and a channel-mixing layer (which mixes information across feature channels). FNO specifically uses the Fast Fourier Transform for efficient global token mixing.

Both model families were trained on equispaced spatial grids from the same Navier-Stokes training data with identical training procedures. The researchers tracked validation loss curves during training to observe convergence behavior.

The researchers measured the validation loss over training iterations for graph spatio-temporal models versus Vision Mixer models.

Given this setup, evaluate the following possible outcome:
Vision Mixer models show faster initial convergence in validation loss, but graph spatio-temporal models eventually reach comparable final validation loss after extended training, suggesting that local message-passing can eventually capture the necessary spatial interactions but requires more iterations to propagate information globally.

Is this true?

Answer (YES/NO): NO